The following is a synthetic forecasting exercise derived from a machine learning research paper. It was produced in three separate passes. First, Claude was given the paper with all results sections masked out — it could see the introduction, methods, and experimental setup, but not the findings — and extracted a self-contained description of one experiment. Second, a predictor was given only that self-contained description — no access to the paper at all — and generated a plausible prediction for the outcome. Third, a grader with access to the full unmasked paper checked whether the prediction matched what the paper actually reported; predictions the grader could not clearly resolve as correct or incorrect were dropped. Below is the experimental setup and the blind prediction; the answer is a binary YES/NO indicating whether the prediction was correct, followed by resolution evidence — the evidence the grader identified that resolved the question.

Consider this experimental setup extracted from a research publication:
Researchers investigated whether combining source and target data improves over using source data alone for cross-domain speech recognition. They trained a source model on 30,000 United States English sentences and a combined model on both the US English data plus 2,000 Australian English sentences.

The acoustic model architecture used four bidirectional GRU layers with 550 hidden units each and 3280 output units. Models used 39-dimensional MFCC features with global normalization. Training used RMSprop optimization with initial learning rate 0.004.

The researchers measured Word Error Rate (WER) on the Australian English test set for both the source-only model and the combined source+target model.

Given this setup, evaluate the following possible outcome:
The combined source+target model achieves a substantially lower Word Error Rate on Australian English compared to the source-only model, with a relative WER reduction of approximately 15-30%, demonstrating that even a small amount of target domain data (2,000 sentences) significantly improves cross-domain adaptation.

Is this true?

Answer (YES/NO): YES